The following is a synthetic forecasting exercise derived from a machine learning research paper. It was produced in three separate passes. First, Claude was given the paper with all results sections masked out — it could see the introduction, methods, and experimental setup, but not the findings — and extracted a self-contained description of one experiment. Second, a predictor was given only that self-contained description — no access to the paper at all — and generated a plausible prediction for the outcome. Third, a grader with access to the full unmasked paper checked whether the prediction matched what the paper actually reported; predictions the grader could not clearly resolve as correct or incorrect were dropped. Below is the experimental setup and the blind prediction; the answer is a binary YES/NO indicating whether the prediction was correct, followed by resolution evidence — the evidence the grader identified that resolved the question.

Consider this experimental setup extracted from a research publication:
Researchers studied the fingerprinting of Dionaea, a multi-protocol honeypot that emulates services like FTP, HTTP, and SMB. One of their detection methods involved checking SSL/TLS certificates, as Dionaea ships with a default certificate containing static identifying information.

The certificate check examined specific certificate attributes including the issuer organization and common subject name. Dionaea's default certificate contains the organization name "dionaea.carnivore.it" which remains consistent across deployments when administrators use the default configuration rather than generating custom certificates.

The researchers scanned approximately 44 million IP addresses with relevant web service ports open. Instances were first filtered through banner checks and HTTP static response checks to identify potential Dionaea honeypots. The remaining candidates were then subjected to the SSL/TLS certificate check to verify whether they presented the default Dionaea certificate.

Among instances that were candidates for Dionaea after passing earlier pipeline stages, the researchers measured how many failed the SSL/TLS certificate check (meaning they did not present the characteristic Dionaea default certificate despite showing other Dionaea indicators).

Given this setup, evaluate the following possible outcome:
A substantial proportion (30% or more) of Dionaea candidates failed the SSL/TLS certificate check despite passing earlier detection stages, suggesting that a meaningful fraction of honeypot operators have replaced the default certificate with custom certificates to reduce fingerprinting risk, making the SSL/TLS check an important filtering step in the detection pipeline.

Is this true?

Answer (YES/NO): NO